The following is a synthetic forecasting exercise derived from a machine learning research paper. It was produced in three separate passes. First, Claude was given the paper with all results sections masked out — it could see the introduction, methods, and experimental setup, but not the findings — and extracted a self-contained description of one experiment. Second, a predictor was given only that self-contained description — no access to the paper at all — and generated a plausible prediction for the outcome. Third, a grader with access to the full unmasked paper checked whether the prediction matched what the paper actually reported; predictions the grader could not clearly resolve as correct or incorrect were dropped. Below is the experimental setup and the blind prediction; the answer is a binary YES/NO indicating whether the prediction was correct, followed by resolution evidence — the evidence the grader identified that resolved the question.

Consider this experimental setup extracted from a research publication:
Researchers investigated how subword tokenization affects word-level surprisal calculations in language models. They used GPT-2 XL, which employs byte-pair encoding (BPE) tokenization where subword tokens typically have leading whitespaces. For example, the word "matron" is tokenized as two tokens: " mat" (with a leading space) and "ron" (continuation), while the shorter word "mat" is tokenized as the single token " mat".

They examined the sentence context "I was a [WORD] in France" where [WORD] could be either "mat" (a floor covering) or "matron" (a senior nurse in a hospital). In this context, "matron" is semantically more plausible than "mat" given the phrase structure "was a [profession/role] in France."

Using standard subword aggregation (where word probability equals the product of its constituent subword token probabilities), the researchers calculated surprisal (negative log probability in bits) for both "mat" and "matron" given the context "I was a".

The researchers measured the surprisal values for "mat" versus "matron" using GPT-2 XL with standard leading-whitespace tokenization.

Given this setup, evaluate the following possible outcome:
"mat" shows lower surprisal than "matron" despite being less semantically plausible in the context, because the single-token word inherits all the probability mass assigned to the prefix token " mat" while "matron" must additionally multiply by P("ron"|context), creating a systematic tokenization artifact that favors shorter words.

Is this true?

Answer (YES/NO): YES